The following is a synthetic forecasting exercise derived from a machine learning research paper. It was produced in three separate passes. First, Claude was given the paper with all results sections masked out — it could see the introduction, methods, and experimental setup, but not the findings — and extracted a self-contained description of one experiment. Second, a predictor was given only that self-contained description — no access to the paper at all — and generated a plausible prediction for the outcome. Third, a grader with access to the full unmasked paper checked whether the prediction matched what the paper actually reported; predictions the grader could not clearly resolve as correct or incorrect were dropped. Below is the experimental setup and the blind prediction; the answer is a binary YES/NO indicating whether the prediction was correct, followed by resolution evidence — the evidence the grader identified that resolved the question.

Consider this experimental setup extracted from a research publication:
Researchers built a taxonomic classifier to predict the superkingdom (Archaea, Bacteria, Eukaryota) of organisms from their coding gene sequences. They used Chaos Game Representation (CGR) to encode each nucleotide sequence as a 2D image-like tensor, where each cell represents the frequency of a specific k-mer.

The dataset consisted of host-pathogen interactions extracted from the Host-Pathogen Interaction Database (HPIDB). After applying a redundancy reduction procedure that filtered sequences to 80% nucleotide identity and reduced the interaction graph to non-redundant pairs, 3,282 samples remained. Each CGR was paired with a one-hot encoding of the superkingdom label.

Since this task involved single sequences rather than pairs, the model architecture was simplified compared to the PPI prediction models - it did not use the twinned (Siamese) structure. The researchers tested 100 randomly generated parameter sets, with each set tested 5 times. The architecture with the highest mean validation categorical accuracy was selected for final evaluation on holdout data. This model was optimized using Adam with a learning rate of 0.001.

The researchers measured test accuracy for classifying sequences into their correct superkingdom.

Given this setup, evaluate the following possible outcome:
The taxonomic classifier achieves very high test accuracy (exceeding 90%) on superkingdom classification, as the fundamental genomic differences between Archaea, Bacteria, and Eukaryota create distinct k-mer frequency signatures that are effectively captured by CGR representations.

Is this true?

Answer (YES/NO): NO